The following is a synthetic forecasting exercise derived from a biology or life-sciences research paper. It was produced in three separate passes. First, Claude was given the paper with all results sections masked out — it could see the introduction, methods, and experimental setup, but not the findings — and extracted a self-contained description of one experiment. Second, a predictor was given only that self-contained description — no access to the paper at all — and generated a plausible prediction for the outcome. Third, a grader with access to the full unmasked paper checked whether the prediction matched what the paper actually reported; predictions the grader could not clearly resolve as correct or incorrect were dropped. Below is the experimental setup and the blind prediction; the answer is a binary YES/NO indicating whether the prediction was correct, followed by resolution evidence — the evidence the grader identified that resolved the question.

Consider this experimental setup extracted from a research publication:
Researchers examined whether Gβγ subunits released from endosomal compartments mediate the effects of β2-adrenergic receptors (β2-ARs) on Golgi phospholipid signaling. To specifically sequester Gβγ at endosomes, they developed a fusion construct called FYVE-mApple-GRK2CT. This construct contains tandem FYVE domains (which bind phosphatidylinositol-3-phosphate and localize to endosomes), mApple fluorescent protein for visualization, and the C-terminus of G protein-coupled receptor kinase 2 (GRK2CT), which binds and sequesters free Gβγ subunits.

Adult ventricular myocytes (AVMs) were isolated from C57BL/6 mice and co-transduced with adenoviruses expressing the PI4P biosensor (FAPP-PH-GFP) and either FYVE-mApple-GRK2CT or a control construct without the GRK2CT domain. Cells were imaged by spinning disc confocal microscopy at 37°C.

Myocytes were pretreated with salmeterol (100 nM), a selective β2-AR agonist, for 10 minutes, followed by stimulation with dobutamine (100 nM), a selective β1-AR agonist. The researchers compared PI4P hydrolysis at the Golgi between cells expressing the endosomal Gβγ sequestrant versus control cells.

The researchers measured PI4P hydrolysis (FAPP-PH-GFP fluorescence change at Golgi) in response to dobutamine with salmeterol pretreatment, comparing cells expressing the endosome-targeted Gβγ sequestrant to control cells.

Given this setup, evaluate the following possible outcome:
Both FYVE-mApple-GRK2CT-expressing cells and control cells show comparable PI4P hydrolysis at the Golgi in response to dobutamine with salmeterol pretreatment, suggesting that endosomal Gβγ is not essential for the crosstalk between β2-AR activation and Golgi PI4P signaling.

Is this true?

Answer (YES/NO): NO